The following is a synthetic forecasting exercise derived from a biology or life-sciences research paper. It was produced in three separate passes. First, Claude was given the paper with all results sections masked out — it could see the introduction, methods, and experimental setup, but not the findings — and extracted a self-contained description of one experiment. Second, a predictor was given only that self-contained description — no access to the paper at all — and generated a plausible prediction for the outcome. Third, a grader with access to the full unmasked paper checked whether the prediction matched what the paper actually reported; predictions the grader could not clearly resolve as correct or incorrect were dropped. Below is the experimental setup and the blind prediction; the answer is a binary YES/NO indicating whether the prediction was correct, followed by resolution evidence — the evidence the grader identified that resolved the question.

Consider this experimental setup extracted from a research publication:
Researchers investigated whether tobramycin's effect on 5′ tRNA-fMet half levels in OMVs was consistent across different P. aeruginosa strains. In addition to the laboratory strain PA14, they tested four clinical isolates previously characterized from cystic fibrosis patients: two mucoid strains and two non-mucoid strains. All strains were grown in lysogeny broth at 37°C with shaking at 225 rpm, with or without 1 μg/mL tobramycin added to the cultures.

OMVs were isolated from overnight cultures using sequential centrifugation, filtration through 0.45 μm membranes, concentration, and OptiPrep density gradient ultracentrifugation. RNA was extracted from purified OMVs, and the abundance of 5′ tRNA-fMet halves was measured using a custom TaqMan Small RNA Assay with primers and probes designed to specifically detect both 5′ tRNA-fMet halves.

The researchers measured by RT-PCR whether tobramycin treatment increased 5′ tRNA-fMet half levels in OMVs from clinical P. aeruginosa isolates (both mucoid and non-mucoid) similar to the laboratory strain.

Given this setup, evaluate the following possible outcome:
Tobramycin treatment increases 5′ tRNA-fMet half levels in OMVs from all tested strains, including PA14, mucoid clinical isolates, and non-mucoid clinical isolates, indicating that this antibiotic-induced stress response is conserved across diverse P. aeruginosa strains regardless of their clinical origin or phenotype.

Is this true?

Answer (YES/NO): YES